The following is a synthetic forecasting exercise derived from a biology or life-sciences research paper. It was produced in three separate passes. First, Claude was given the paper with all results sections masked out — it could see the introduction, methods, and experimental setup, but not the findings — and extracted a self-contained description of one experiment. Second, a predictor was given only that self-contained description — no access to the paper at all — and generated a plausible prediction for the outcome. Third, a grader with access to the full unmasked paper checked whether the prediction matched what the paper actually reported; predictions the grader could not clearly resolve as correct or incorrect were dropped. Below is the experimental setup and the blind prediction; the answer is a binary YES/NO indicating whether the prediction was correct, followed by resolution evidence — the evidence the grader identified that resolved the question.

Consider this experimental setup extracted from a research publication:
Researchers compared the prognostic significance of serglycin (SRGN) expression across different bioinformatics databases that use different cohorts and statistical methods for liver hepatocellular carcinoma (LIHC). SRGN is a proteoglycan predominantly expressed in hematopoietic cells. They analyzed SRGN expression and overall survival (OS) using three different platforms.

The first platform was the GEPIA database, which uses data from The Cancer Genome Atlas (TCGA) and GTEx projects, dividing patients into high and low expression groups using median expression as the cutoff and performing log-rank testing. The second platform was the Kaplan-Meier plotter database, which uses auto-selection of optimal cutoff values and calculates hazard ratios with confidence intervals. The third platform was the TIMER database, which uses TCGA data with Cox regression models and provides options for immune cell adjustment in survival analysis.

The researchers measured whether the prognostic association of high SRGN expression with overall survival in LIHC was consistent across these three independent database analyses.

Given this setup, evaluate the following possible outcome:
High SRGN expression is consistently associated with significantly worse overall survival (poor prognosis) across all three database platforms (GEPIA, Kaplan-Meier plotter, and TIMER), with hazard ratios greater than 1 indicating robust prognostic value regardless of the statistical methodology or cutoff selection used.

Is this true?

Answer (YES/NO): NO